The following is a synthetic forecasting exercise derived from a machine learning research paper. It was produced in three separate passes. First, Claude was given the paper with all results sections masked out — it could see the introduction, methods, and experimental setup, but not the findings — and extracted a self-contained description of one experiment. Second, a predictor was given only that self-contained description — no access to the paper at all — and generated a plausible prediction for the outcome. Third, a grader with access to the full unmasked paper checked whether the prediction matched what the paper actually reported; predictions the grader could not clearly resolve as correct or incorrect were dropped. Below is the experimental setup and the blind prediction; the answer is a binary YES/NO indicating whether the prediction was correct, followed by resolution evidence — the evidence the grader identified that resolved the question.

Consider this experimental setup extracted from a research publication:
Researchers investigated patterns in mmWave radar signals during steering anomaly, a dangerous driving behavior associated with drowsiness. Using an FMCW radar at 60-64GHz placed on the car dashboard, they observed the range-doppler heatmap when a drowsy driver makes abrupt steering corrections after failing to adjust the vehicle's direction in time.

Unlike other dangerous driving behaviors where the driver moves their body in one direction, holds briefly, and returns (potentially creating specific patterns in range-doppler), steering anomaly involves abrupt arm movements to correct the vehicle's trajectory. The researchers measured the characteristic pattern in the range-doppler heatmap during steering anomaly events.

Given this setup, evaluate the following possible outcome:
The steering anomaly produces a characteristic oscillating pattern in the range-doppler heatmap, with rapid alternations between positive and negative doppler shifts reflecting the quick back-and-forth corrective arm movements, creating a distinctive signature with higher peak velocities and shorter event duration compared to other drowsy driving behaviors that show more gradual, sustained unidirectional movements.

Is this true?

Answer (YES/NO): NO